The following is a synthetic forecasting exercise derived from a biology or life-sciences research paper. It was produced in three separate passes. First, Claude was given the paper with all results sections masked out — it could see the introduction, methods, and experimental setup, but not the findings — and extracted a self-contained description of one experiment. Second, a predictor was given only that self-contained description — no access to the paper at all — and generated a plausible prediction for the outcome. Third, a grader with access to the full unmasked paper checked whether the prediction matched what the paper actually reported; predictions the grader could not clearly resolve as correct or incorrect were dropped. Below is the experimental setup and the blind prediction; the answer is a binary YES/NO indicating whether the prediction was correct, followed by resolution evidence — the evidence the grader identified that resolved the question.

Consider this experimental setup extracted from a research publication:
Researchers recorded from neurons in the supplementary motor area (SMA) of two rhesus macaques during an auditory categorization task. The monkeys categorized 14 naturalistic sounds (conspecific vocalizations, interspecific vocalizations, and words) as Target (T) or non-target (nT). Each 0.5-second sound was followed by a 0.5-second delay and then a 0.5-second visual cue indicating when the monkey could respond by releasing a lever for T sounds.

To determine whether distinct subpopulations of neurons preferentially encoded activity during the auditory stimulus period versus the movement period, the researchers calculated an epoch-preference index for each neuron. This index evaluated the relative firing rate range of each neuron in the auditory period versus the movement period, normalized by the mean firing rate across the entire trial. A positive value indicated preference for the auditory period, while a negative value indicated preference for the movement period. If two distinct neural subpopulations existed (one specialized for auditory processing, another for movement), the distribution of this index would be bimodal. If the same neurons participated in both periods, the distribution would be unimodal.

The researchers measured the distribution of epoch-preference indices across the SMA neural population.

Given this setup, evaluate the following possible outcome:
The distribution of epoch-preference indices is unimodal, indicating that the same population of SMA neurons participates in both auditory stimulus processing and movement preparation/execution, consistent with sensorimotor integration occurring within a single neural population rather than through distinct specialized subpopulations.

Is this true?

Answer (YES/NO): YES